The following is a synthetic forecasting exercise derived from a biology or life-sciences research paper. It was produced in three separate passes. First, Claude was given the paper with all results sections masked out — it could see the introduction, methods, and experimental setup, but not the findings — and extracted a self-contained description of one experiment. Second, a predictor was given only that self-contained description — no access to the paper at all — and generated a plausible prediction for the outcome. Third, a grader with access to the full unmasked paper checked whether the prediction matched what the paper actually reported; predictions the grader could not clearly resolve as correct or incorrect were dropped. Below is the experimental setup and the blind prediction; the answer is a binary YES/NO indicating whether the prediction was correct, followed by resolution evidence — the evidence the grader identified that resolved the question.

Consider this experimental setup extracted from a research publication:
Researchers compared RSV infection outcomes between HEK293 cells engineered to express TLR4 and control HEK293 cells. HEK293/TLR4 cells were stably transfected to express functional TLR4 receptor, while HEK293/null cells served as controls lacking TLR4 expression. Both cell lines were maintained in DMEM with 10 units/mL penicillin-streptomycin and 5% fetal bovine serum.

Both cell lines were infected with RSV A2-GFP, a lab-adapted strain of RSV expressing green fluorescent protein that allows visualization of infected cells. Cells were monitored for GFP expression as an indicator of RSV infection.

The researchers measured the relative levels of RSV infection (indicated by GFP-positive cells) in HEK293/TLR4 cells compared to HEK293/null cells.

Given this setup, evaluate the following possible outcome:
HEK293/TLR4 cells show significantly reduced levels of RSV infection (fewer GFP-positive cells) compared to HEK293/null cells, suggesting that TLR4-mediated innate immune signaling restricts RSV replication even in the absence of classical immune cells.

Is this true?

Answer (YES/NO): NO